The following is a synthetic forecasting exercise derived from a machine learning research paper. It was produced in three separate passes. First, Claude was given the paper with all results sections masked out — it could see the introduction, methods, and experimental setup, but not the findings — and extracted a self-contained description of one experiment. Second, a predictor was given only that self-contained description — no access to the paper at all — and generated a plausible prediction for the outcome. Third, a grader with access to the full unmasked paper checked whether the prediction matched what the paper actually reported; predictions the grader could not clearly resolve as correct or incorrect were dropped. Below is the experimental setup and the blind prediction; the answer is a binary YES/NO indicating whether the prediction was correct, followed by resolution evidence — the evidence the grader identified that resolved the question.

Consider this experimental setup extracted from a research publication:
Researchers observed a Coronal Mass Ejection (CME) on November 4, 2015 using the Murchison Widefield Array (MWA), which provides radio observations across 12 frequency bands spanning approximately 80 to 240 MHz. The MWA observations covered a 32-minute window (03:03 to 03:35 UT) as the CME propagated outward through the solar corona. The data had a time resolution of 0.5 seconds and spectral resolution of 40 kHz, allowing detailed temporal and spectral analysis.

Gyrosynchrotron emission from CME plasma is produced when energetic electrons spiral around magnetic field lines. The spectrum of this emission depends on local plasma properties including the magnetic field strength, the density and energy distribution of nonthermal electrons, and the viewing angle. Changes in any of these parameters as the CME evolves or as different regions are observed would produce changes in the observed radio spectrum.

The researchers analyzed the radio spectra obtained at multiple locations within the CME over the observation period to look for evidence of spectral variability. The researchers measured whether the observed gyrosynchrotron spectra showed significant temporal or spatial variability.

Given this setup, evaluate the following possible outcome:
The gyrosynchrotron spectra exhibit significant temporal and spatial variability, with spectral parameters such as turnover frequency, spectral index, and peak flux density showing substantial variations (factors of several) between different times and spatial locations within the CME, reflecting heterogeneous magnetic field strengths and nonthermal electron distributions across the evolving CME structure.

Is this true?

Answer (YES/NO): YES